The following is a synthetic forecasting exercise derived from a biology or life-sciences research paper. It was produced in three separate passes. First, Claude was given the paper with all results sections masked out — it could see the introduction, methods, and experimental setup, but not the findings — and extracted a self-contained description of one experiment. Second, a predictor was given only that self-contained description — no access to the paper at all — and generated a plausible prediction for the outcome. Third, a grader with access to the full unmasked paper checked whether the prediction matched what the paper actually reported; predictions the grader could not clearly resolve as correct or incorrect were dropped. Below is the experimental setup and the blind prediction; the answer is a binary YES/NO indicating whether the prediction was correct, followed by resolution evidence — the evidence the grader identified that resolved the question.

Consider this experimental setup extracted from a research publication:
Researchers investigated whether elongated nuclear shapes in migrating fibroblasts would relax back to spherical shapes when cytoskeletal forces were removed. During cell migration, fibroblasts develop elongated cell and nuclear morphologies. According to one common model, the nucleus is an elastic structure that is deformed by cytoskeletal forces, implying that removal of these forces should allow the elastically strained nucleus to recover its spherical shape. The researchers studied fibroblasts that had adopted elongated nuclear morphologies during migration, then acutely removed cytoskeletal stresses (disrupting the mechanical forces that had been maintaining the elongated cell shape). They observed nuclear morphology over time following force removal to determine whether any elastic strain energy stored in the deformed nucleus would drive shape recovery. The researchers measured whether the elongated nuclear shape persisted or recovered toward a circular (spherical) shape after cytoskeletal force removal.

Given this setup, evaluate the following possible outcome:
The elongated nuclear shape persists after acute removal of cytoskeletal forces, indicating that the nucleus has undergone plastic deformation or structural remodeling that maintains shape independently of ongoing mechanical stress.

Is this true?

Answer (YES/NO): YES